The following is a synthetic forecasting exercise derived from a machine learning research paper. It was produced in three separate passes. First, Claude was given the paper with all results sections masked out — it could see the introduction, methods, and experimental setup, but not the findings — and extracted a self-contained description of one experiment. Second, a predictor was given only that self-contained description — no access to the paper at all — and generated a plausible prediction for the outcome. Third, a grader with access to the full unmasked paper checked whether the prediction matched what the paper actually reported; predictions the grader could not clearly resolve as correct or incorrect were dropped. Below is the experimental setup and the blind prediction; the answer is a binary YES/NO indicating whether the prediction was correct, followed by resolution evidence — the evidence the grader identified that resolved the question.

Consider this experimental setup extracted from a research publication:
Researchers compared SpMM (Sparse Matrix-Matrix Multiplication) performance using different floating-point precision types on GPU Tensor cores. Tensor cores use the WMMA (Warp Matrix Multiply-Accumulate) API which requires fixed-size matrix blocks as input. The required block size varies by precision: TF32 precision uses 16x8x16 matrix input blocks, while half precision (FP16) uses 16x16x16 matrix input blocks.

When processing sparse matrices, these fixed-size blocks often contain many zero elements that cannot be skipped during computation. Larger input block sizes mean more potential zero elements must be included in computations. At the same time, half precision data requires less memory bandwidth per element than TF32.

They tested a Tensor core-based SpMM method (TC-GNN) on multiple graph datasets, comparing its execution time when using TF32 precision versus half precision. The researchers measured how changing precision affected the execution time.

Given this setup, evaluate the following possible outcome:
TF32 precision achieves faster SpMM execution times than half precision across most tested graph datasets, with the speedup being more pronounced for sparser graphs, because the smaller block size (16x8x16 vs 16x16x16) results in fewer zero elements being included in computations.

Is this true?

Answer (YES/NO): NO